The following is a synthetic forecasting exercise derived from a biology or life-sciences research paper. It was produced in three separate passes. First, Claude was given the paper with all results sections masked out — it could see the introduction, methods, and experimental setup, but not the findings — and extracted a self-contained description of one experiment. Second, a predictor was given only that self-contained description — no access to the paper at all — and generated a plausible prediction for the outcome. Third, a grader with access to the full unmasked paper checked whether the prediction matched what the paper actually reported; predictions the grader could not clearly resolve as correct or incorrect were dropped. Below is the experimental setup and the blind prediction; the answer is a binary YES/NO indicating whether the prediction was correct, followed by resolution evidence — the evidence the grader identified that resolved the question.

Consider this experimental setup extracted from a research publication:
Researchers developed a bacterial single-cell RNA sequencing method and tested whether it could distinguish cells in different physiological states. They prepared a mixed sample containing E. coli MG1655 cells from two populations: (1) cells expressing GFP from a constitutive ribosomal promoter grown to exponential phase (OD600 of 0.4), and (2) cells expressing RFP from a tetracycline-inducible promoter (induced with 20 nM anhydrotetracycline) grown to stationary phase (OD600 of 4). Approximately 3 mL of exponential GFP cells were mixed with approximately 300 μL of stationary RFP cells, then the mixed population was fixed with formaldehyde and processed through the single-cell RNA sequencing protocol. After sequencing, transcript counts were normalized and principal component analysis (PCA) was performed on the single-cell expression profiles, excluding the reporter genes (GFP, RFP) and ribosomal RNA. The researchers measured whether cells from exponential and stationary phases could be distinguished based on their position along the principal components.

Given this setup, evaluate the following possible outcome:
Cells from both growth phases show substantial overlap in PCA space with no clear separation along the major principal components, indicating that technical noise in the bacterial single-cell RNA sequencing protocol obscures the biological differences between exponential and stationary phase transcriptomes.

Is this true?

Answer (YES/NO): NO